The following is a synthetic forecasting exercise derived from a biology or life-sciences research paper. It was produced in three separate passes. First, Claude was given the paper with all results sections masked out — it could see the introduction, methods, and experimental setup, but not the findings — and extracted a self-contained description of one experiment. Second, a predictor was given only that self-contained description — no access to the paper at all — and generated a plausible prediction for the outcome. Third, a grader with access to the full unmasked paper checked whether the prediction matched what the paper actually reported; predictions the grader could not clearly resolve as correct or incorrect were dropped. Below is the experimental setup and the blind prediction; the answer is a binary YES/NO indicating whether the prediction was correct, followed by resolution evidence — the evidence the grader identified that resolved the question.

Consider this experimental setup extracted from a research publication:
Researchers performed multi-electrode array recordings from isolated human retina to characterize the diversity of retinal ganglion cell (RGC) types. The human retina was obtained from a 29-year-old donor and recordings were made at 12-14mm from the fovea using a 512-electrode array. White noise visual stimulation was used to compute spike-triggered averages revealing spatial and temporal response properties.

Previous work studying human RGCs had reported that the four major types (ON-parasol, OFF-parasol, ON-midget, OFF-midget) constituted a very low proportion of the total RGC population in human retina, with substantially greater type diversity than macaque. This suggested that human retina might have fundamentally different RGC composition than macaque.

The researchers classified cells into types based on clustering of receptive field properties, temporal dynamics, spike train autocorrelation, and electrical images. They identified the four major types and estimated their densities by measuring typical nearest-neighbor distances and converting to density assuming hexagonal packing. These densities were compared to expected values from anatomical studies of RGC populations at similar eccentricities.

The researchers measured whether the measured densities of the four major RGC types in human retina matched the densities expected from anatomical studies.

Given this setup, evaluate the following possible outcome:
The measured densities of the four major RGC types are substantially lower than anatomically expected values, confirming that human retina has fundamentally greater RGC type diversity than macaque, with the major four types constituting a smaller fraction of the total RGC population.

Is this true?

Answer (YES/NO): NO